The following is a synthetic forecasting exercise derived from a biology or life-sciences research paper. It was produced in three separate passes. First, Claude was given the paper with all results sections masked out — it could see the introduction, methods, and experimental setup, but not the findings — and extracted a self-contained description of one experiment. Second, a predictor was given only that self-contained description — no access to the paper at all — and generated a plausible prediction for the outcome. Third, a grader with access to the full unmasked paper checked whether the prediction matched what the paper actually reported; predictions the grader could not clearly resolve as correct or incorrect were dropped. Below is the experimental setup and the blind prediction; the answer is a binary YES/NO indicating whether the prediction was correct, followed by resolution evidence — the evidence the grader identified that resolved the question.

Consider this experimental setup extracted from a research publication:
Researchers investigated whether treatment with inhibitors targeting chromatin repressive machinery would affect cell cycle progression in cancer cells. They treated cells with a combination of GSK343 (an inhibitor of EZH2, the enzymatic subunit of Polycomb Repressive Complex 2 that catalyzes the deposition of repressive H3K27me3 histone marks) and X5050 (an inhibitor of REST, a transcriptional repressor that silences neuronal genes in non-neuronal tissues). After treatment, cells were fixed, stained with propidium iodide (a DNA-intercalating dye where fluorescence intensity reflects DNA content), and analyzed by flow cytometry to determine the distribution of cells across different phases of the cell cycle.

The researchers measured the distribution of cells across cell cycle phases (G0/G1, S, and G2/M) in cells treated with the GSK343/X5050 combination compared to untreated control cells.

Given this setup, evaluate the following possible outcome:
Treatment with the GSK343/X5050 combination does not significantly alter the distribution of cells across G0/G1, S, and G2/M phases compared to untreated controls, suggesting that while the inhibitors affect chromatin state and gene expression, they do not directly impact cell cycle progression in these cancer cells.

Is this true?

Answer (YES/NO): NO